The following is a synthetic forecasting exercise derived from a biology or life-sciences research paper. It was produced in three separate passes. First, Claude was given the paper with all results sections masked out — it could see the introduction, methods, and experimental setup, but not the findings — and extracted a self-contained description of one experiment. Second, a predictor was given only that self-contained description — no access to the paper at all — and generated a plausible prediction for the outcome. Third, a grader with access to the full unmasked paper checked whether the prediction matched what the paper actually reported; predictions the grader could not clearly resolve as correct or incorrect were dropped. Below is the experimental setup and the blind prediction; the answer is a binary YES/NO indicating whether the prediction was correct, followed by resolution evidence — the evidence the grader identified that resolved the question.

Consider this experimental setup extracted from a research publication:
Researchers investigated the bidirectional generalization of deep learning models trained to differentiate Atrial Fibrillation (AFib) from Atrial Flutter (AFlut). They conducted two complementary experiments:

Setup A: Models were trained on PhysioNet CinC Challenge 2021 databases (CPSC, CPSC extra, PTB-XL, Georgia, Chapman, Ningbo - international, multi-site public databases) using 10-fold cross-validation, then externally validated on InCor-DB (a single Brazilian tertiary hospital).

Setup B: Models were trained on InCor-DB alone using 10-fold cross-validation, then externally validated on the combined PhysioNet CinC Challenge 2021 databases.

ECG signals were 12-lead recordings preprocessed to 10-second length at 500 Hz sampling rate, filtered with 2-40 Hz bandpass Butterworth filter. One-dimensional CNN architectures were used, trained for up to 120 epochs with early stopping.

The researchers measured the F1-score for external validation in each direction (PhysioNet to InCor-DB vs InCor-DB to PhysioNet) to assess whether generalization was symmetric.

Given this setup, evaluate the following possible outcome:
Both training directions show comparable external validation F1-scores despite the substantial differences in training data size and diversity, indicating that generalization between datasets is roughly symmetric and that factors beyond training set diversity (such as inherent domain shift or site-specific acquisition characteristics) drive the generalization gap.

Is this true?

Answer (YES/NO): NO